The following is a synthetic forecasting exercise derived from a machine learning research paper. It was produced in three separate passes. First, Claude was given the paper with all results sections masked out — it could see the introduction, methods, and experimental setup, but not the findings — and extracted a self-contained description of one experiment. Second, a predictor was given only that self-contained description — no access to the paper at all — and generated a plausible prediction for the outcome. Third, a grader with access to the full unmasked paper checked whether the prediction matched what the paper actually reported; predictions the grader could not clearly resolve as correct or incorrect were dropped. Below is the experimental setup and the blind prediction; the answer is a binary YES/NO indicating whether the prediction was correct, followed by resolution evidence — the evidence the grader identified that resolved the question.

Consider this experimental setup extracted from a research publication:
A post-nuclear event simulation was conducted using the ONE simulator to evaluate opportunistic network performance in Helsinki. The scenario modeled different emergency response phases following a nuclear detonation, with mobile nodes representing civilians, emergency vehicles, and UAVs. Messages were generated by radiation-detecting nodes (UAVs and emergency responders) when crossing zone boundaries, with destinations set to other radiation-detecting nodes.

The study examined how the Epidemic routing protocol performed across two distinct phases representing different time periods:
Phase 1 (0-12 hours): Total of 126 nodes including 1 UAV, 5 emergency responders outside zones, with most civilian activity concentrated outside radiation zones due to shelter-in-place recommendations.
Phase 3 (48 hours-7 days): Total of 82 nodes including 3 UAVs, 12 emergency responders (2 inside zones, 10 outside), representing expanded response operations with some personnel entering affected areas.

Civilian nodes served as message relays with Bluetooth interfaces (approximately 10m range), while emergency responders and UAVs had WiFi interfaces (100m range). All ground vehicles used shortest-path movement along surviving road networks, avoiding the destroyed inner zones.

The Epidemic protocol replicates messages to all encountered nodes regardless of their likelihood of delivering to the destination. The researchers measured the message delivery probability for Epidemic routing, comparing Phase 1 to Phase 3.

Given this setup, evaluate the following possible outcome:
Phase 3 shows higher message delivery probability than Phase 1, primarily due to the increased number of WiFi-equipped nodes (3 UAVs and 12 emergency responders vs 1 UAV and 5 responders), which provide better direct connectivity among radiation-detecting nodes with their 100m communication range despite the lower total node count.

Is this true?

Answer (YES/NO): NO